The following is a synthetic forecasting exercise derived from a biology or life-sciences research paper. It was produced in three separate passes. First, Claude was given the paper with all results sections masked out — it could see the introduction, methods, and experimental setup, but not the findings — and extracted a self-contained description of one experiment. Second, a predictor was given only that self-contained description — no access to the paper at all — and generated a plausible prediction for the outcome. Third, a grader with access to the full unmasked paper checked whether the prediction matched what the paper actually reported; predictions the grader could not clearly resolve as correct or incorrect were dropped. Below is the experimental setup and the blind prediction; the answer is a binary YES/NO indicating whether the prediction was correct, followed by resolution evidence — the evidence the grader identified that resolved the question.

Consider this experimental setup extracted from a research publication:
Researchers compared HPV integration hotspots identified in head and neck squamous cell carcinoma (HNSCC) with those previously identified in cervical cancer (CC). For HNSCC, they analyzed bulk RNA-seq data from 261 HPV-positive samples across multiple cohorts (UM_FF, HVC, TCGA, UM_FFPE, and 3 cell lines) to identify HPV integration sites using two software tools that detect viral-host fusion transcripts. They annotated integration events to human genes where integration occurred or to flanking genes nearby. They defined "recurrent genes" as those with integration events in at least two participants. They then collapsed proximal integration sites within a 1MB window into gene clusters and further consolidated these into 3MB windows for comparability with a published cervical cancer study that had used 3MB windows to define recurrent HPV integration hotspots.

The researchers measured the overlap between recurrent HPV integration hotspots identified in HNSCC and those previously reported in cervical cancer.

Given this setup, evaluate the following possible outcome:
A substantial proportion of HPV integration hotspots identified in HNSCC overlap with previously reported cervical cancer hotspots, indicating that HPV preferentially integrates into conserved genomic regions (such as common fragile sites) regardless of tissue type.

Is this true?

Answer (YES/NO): NO